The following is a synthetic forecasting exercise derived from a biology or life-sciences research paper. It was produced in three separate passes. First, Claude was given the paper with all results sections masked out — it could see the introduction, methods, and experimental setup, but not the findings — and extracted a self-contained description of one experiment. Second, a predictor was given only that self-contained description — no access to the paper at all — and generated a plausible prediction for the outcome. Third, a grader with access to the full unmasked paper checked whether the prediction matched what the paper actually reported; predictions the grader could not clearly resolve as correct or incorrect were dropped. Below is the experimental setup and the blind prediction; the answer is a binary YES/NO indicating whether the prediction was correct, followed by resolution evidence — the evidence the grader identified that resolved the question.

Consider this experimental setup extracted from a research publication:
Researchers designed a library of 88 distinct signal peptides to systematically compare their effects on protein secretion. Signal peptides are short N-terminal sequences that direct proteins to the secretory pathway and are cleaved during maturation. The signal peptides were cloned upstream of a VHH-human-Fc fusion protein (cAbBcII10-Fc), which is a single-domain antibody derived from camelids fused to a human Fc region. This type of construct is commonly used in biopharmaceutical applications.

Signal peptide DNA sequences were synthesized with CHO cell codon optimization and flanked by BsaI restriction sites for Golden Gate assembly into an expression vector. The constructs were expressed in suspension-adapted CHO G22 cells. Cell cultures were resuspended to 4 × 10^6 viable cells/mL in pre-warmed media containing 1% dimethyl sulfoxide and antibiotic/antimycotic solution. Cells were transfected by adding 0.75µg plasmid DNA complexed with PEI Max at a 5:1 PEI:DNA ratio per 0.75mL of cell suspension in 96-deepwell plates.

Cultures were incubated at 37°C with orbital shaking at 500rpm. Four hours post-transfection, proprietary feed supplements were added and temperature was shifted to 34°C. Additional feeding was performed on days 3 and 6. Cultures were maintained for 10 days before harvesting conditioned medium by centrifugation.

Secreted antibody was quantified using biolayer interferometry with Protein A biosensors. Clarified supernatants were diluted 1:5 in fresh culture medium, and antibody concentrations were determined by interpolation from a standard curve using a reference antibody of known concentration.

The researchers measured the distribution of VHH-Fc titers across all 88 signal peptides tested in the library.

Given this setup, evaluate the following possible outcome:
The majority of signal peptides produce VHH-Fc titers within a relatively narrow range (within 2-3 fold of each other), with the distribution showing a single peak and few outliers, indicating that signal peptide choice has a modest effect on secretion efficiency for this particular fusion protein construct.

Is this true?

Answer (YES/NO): NO